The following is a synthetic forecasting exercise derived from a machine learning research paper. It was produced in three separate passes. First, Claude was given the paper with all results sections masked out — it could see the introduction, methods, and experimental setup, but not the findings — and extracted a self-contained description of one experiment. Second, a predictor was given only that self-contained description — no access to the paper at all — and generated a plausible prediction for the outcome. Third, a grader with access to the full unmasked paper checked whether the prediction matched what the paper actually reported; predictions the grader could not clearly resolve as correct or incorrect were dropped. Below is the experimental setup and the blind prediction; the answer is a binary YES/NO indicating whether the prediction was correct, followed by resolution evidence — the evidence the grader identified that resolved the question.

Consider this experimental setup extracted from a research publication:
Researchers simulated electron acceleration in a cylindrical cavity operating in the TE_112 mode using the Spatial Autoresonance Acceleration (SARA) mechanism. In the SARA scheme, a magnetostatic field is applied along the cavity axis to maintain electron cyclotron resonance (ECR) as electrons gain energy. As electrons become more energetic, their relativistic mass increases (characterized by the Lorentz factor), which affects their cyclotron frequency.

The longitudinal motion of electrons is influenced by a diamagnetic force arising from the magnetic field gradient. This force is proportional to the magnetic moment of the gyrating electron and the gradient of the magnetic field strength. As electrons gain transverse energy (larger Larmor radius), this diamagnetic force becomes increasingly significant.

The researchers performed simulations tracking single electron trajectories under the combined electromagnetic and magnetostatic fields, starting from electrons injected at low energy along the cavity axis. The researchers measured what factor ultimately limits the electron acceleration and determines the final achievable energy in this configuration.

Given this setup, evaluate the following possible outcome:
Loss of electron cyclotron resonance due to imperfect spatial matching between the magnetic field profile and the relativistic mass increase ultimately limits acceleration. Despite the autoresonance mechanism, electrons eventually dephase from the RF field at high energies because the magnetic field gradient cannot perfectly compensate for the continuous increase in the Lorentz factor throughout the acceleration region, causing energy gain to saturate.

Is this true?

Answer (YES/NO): NO